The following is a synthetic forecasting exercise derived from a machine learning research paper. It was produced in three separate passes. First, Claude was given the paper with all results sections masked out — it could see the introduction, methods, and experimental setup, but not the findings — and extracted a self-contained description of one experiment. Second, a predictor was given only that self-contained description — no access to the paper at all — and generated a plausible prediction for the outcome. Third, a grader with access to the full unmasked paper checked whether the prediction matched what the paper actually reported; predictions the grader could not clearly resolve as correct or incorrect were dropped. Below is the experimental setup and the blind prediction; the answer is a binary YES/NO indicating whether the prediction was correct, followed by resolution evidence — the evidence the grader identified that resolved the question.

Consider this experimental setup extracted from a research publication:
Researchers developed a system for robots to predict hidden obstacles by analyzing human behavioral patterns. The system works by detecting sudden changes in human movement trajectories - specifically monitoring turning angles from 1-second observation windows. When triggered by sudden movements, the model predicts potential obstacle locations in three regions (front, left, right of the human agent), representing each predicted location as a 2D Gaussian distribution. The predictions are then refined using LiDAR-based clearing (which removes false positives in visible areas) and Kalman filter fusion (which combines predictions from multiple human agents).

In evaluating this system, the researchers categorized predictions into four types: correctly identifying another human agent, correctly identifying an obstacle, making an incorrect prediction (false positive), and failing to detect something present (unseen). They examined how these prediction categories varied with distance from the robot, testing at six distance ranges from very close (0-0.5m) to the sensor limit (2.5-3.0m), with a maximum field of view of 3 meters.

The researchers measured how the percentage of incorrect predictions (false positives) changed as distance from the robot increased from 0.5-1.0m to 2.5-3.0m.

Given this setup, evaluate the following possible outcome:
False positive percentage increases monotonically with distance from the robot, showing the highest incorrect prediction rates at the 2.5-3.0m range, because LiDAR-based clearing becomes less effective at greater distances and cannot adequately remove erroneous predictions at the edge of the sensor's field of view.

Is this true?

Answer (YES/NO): NO